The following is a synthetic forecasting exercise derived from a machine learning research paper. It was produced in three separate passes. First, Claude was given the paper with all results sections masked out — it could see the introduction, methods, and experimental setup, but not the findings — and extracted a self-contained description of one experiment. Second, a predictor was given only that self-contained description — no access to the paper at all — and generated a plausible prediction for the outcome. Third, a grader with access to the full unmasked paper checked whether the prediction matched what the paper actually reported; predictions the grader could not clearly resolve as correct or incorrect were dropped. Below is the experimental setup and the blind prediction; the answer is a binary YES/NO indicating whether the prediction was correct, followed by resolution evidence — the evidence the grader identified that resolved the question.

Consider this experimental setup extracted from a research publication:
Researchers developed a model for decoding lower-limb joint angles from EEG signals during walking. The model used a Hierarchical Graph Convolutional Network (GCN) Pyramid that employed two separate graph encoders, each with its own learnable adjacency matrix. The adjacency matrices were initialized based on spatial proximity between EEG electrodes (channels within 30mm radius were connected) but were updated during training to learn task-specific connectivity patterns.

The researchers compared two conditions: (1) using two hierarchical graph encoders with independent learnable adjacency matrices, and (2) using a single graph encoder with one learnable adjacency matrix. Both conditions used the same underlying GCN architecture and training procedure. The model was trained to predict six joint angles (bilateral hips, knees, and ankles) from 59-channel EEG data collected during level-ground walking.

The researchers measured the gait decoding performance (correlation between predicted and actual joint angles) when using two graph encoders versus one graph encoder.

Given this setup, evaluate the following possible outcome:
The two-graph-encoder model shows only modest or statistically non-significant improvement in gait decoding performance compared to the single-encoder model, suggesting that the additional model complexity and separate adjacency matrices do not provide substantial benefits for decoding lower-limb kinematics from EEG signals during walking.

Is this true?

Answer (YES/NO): YES